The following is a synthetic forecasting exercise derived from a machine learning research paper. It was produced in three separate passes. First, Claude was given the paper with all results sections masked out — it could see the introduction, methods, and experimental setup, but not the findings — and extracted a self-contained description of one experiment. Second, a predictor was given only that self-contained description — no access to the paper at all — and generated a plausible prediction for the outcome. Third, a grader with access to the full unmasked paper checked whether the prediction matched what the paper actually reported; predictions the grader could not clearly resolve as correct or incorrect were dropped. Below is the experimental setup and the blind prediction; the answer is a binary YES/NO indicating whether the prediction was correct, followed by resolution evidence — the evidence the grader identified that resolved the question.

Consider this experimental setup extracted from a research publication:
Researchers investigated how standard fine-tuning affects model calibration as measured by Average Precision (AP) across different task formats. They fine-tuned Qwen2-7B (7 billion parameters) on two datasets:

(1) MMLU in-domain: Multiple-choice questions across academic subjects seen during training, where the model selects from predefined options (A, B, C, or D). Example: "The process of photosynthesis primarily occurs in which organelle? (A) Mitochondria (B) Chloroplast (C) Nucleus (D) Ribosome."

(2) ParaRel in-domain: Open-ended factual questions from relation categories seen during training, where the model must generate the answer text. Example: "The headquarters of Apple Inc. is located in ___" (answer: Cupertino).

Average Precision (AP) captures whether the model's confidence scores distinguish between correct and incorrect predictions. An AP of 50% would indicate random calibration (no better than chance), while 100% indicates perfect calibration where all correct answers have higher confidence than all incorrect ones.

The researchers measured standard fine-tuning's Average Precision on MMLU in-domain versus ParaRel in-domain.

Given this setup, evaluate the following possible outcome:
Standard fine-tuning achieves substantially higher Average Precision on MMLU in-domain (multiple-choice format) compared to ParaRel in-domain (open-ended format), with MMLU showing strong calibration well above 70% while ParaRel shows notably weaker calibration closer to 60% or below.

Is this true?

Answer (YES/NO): NO